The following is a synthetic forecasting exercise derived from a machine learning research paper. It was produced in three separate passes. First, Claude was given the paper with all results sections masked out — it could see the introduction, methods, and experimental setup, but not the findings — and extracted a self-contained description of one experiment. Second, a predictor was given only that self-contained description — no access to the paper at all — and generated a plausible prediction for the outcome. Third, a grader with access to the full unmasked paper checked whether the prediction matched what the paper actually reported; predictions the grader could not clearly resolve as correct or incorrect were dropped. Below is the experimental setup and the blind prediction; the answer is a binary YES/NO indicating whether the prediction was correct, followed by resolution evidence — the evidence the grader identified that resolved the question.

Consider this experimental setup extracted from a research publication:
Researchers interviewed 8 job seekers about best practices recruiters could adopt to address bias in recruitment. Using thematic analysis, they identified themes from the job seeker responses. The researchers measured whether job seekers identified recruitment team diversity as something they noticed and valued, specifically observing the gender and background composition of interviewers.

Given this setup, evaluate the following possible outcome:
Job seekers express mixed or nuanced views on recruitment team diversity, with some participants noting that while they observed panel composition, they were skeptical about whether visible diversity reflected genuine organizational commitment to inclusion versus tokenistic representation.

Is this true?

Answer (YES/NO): NO